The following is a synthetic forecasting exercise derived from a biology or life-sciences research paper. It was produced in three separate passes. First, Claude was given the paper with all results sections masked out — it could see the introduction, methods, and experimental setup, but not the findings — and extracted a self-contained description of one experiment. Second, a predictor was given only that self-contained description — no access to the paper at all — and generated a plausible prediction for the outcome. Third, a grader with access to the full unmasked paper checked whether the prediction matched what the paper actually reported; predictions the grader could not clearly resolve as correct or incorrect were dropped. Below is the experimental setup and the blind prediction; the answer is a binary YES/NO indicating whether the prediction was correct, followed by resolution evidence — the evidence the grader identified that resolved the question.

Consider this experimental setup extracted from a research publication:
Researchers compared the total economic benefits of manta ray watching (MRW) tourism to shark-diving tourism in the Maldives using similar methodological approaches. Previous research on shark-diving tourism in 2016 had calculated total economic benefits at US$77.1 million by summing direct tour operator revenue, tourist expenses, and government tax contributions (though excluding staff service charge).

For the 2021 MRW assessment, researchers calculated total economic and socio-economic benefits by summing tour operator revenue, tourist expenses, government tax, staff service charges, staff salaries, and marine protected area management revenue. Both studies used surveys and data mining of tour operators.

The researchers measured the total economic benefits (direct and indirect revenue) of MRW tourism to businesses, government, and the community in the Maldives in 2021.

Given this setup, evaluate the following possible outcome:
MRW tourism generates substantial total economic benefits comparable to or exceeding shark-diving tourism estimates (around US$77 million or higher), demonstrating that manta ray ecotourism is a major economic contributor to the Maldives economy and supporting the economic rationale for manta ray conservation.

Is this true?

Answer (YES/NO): YES